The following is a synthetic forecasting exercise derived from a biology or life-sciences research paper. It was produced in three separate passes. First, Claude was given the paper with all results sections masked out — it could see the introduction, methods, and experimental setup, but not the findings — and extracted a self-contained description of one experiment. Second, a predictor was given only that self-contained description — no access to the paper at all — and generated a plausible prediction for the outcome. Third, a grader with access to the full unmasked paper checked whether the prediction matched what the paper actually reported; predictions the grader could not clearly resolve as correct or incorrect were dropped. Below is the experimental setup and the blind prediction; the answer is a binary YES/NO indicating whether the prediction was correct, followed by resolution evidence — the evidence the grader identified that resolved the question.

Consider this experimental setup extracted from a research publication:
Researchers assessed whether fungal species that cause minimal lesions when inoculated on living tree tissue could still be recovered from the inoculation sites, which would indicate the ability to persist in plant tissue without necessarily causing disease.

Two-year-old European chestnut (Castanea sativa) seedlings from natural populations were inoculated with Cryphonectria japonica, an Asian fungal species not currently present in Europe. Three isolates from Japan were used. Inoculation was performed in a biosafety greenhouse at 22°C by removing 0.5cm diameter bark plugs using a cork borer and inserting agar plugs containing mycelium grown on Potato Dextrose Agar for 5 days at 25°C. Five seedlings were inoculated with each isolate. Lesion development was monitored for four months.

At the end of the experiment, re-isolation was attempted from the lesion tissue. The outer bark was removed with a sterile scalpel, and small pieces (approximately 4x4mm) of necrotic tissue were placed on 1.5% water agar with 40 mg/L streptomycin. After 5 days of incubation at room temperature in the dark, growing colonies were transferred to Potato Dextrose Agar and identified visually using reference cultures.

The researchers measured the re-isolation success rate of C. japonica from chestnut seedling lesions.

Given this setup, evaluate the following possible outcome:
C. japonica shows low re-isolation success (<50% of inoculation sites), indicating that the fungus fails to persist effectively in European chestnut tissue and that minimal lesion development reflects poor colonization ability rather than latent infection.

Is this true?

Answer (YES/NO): NO